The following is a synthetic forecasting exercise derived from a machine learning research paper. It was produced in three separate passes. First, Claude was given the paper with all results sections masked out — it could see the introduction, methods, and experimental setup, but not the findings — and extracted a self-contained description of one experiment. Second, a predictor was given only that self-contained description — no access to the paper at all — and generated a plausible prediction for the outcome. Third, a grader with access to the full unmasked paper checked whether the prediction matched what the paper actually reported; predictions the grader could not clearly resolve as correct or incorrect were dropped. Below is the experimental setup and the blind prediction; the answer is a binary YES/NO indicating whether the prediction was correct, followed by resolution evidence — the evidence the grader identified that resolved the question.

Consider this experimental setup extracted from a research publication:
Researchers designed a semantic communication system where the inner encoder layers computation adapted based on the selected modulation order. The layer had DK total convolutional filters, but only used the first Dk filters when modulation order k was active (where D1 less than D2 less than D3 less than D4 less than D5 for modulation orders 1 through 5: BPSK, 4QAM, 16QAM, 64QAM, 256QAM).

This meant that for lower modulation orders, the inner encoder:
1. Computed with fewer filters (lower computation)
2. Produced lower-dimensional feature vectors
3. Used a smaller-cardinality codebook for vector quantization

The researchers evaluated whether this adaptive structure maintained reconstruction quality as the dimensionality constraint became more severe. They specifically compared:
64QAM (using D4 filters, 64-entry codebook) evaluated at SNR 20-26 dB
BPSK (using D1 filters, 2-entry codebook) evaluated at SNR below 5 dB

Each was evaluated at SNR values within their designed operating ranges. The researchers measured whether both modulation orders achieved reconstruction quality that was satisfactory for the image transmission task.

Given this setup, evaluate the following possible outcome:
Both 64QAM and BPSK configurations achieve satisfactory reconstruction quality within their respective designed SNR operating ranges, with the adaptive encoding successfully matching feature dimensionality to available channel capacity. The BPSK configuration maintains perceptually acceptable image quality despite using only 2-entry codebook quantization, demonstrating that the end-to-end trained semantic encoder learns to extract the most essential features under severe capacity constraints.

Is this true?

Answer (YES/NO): YES